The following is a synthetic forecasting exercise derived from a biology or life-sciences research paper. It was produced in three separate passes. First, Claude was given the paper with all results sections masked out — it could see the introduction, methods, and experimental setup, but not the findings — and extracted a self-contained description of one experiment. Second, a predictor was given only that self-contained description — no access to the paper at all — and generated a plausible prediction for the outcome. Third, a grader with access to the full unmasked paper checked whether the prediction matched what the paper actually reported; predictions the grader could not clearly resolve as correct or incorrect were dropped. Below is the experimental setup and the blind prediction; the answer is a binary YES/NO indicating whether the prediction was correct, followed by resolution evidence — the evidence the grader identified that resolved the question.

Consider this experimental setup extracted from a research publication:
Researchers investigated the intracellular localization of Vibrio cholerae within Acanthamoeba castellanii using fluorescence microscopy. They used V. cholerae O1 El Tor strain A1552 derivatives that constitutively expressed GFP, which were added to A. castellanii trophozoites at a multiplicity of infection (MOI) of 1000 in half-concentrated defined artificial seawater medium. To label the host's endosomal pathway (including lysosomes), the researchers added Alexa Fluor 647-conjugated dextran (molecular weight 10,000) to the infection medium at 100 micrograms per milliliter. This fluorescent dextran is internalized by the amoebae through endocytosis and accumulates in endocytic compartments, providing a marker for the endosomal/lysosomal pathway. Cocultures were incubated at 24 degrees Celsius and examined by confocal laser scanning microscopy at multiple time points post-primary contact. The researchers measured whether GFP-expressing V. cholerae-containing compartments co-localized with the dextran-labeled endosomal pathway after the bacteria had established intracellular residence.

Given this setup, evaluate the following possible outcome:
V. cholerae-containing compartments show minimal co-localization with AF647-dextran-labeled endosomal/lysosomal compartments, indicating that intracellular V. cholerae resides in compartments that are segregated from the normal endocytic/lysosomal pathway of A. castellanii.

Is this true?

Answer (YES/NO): YES